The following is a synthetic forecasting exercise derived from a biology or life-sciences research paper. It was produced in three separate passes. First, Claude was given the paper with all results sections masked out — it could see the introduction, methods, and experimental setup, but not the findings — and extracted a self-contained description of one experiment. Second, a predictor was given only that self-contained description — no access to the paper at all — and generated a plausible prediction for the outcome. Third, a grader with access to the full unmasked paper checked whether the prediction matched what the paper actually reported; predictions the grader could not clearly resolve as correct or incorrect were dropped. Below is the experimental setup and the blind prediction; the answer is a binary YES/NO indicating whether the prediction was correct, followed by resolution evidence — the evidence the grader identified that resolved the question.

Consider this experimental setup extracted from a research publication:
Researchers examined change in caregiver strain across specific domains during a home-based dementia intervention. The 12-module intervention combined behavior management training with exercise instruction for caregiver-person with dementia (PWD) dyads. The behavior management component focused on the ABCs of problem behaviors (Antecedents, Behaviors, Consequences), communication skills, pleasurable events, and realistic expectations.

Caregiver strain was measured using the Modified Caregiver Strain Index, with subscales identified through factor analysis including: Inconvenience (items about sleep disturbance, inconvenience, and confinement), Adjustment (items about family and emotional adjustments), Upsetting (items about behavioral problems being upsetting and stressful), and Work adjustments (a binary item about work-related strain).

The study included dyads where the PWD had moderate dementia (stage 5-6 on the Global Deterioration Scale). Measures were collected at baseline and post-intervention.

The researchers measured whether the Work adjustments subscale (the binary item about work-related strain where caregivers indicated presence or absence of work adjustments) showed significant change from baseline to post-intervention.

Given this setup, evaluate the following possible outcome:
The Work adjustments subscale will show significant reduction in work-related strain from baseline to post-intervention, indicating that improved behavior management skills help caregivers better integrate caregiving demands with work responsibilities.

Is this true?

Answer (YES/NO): NO